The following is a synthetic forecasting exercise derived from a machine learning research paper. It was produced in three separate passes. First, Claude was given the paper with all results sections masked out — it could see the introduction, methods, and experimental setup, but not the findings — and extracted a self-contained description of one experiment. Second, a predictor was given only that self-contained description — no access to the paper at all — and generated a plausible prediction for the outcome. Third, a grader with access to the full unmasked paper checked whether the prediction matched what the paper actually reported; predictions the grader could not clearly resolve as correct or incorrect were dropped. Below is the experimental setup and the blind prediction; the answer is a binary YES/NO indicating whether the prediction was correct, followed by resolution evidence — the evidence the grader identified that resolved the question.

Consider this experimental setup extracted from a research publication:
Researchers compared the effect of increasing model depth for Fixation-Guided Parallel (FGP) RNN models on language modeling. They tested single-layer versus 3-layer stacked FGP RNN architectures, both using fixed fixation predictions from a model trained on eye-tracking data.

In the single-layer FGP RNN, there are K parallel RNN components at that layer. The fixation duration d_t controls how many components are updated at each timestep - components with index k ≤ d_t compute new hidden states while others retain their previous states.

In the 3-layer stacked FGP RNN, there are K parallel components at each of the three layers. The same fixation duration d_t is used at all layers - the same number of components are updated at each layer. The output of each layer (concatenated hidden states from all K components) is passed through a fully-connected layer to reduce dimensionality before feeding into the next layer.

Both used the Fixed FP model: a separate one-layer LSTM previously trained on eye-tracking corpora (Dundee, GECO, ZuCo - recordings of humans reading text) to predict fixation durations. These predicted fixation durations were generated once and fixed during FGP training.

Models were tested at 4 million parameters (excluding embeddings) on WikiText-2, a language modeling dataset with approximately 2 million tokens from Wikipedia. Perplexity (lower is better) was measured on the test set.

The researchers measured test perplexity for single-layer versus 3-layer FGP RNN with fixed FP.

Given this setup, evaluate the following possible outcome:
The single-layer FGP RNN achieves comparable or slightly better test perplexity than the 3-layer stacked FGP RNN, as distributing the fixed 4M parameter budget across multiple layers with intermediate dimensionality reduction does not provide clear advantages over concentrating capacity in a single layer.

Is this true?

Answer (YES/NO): NO